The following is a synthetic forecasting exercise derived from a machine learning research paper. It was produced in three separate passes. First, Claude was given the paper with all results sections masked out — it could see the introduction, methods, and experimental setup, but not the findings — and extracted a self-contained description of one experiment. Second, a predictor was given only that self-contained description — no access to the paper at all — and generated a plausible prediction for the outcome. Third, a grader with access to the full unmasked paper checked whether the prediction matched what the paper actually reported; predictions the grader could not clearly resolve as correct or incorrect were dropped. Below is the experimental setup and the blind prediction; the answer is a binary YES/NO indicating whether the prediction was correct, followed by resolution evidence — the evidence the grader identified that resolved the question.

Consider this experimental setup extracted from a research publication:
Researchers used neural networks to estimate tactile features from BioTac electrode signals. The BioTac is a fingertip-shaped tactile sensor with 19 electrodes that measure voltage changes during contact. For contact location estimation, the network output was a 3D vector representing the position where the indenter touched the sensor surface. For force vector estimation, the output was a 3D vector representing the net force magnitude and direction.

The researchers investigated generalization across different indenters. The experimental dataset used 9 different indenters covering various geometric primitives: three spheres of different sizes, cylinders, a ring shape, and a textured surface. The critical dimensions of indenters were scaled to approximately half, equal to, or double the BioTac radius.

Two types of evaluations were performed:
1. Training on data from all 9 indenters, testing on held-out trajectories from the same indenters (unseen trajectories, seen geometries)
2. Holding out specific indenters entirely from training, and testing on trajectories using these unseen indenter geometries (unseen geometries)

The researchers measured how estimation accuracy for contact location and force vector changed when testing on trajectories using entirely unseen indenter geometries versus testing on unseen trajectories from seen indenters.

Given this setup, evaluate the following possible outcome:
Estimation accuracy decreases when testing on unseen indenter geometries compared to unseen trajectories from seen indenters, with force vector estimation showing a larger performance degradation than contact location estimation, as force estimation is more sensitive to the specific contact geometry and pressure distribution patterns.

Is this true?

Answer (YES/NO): NO